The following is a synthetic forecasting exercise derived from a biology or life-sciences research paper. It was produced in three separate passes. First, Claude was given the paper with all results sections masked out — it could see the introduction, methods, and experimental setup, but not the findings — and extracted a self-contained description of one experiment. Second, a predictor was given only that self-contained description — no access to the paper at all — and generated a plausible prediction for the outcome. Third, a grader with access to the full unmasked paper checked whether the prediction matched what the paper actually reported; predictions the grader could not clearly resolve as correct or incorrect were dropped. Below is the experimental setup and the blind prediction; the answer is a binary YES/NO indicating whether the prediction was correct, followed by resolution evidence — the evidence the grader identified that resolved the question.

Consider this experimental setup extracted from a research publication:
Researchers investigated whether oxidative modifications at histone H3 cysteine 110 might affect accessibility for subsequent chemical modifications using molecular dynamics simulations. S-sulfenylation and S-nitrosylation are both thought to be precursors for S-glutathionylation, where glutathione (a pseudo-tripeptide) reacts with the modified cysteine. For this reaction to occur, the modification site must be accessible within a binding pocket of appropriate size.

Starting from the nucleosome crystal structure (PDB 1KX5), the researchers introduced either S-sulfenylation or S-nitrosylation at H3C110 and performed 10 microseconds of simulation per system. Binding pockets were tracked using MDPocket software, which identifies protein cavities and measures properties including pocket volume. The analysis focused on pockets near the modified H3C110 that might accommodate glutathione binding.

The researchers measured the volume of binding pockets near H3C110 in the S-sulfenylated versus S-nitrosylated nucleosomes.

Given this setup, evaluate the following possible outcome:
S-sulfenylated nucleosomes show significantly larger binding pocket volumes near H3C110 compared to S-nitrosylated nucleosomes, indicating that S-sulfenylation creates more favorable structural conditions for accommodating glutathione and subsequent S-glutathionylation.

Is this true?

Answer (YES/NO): NO